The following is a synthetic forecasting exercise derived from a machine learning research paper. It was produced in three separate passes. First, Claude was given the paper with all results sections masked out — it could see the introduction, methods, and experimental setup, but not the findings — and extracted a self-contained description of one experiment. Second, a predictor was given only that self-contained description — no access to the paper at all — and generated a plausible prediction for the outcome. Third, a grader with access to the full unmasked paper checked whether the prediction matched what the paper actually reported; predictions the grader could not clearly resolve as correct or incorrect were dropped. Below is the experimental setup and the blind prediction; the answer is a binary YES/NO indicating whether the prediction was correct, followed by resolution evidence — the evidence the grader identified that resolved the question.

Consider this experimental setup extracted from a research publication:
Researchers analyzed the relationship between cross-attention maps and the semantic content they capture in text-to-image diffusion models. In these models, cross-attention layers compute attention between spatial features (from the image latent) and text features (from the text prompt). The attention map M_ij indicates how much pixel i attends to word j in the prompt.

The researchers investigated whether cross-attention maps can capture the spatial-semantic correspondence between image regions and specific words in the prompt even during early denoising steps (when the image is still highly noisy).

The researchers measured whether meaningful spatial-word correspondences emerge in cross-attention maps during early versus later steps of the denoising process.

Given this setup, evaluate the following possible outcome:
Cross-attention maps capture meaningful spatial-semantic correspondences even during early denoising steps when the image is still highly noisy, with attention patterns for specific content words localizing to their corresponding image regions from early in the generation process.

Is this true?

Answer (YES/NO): YES